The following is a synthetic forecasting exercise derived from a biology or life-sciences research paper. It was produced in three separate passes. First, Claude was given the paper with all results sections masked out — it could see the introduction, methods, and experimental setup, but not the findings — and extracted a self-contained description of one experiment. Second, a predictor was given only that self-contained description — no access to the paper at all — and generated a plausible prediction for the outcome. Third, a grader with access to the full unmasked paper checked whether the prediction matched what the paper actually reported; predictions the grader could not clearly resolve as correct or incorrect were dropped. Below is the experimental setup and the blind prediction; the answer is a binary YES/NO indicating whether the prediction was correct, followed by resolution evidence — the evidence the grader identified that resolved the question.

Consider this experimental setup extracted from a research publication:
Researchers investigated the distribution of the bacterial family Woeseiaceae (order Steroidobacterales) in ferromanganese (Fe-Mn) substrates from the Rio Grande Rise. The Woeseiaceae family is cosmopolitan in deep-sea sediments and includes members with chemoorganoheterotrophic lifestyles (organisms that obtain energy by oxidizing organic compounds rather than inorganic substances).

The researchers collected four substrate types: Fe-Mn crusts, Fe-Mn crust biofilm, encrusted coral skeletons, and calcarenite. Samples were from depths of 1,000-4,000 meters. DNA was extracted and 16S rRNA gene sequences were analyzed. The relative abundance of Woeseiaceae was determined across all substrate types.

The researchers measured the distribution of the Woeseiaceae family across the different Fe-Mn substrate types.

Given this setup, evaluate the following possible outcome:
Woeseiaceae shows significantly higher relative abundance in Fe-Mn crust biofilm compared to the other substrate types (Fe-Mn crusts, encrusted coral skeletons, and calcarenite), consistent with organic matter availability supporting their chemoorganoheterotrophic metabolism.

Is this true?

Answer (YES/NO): NO